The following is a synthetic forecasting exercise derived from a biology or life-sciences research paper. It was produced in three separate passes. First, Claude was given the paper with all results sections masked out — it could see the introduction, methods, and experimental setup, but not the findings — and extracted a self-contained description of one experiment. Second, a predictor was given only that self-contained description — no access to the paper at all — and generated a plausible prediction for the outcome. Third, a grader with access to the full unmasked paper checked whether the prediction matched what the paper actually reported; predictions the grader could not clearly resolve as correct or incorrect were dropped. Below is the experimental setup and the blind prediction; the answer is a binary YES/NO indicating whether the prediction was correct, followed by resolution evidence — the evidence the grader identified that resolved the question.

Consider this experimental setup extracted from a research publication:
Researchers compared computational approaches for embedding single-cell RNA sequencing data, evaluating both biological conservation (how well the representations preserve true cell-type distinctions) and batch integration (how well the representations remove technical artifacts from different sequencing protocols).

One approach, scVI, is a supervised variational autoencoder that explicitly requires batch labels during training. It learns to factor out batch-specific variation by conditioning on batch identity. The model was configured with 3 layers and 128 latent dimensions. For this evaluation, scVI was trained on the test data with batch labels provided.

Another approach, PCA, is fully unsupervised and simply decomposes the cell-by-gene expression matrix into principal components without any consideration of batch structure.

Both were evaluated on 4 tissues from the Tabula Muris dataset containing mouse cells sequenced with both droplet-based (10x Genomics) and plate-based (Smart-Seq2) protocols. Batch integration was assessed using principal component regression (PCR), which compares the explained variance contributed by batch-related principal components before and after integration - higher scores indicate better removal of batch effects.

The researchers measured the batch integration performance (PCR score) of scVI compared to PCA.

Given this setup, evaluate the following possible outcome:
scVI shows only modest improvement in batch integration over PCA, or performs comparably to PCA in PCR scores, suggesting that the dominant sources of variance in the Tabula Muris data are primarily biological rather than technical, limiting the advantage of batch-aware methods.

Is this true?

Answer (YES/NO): NO